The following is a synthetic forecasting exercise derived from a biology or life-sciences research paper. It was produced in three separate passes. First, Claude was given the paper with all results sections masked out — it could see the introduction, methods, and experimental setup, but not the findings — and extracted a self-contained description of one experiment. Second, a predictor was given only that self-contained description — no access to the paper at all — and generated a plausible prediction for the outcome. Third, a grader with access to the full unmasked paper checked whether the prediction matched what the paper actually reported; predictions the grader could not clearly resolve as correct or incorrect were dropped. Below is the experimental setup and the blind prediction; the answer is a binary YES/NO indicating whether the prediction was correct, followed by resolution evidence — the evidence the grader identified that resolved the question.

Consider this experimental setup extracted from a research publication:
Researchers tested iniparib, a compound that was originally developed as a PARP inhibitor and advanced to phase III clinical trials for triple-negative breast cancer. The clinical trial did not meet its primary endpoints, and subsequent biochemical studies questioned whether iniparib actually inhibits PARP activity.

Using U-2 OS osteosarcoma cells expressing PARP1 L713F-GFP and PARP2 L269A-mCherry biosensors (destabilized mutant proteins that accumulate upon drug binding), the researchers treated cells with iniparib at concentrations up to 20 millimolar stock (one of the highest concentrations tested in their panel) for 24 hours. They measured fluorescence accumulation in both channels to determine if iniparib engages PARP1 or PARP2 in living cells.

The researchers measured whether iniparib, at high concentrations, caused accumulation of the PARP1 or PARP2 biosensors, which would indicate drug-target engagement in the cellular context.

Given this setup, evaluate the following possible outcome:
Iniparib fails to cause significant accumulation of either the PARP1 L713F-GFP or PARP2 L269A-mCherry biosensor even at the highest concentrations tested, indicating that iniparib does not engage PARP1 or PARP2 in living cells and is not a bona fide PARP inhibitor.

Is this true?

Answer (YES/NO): YES